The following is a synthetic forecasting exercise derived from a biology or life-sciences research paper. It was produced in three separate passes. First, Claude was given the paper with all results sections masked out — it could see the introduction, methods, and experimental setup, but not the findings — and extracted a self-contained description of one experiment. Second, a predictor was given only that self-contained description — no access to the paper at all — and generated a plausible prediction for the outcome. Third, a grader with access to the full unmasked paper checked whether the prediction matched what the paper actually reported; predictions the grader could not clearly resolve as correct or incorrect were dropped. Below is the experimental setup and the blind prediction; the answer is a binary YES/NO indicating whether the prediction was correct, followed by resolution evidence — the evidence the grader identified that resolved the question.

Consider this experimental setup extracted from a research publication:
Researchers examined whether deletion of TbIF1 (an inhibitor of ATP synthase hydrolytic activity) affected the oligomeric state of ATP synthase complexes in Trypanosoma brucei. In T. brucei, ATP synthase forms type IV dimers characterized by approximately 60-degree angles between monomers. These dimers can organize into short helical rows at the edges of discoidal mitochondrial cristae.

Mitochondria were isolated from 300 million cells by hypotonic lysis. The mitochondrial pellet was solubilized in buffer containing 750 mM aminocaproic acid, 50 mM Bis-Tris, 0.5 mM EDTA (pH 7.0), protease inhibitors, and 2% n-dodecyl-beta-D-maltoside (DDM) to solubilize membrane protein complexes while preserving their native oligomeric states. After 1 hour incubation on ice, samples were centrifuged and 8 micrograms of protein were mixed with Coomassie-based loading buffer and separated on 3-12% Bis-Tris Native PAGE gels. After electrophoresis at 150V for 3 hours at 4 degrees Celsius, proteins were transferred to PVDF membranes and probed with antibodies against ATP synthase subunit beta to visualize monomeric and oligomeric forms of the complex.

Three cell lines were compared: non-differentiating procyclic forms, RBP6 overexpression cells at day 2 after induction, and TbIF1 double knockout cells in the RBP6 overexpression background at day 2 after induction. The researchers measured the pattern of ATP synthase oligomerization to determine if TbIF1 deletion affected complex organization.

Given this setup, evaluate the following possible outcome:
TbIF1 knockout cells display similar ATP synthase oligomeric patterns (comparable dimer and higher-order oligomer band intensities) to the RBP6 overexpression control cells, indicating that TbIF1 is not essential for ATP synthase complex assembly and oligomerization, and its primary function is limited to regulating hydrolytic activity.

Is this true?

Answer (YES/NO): YES